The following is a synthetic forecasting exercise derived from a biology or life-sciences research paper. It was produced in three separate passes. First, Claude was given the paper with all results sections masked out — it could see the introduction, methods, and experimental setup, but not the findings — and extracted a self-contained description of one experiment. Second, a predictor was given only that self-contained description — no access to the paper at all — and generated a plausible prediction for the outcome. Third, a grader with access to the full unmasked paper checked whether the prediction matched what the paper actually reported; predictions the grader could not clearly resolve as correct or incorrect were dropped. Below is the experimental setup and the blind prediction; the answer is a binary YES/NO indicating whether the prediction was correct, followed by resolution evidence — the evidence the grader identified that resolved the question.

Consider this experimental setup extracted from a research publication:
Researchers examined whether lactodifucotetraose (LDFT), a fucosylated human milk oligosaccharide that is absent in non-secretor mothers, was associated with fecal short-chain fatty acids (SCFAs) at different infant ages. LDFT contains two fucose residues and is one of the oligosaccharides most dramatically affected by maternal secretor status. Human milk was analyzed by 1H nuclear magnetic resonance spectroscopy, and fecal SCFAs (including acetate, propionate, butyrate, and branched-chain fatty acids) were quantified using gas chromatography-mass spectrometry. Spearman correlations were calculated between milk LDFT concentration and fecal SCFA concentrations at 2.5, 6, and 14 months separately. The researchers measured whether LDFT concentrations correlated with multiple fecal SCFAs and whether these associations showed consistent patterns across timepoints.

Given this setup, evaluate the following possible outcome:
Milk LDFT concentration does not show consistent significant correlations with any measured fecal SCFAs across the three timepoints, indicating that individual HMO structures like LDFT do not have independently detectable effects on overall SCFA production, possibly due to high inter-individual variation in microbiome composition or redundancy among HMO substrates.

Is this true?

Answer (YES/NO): YES